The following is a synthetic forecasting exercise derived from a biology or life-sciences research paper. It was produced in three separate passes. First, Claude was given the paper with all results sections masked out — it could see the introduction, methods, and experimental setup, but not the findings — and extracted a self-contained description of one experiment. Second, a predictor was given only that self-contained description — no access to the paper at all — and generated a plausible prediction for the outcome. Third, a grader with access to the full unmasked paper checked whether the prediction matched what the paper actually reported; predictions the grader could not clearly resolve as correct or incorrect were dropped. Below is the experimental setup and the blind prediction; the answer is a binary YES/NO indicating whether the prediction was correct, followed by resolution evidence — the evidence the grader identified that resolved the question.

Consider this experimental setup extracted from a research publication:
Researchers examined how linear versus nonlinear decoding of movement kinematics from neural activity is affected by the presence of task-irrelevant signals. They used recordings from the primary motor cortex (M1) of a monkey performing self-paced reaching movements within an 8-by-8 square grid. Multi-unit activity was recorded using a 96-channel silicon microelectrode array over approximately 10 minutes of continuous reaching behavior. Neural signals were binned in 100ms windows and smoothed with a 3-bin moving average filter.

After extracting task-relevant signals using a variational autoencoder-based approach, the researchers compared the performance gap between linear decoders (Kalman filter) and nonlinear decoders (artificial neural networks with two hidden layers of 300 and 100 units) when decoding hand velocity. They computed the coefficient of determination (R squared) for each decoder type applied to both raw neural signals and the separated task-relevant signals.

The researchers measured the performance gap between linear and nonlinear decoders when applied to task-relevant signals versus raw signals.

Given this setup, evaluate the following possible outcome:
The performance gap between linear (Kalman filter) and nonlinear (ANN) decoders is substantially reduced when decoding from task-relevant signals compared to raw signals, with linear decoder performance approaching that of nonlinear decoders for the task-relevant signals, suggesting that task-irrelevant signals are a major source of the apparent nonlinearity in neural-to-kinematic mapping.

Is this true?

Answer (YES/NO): YES